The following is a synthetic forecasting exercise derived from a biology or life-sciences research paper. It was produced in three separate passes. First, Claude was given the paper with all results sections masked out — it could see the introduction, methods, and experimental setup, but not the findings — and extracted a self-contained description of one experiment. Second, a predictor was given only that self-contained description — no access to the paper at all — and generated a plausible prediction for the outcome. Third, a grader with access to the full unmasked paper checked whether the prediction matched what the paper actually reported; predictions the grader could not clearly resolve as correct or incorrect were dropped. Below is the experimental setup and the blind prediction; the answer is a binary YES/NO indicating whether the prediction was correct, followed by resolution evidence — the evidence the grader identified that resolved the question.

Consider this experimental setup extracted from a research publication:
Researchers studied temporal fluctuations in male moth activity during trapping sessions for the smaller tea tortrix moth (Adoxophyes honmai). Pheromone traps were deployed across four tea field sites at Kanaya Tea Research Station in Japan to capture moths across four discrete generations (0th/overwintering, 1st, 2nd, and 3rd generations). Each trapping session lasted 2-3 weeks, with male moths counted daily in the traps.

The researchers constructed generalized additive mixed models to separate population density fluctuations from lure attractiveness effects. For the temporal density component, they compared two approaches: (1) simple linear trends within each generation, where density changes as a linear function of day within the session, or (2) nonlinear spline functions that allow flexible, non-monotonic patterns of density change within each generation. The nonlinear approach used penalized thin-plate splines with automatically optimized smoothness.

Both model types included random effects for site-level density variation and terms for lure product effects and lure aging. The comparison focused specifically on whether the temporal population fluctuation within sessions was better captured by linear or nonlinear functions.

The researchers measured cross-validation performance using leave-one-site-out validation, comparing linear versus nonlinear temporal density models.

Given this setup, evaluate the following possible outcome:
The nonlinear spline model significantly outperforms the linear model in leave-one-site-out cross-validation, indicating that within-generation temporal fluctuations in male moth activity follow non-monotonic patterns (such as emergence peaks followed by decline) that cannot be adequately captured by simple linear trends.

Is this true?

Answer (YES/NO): YES